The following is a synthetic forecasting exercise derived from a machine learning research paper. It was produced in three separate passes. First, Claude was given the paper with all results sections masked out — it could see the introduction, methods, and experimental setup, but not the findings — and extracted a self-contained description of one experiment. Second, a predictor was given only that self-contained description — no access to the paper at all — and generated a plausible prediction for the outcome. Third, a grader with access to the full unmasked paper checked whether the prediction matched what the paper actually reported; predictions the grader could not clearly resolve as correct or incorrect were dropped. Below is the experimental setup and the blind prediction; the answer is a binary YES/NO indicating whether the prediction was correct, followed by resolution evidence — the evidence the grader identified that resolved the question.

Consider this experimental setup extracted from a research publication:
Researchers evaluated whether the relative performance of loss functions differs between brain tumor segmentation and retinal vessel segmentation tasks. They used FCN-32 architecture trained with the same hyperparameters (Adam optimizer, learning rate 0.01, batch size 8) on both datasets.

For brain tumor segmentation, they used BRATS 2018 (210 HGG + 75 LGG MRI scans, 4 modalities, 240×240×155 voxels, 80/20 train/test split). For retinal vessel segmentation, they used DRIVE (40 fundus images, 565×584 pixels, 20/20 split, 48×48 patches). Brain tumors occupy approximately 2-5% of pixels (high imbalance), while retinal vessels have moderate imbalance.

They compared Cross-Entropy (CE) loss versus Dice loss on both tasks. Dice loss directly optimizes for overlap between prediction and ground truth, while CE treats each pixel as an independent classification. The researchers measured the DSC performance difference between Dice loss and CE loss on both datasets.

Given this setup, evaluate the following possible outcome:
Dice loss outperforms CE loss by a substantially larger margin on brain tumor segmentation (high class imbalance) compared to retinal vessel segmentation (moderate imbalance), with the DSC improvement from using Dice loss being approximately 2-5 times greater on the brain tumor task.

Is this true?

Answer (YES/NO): NO